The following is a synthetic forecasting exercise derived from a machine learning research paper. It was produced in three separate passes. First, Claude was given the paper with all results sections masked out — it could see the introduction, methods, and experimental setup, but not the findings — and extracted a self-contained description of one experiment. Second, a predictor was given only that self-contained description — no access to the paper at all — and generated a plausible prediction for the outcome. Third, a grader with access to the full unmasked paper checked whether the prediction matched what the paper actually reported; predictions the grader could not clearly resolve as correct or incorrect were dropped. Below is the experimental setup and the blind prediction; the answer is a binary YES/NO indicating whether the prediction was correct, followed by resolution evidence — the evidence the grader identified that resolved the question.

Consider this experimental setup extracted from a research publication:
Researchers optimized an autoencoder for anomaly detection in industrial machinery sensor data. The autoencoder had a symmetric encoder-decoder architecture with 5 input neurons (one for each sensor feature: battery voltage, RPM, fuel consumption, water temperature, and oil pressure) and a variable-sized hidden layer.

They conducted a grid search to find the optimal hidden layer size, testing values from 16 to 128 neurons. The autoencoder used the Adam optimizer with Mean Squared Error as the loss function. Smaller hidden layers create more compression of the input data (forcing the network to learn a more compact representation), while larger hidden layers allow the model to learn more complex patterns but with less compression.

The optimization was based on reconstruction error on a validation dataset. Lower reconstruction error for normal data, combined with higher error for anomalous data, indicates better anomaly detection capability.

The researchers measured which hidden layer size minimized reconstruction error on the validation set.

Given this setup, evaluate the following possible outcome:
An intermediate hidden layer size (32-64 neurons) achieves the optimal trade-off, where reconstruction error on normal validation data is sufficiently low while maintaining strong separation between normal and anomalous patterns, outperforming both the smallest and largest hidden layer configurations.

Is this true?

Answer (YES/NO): YES